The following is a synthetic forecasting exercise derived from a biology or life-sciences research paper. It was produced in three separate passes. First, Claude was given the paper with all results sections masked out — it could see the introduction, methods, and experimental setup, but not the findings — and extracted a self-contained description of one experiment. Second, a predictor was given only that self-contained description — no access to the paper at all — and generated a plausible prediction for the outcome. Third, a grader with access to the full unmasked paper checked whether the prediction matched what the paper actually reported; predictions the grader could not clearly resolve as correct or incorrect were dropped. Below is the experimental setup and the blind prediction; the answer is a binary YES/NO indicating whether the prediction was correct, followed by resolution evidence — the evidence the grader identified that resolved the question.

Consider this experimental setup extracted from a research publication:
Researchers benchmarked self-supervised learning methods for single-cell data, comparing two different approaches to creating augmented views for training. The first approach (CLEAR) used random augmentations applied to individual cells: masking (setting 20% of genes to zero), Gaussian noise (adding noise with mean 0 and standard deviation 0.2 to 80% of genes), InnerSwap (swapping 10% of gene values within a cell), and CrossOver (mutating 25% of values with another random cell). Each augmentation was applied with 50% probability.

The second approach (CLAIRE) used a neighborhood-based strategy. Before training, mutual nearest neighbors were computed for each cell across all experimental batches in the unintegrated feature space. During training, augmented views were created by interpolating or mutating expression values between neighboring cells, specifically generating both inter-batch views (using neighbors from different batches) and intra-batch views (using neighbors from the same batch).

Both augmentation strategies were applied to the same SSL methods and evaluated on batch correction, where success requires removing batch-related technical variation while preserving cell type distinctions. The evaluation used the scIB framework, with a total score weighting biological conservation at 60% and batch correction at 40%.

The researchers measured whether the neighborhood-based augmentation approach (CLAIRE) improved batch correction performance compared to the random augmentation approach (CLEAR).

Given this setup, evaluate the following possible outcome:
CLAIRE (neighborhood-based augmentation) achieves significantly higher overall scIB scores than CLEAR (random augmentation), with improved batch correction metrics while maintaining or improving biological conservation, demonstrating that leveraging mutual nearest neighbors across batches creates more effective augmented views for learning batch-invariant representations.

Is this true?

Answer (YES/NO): NO